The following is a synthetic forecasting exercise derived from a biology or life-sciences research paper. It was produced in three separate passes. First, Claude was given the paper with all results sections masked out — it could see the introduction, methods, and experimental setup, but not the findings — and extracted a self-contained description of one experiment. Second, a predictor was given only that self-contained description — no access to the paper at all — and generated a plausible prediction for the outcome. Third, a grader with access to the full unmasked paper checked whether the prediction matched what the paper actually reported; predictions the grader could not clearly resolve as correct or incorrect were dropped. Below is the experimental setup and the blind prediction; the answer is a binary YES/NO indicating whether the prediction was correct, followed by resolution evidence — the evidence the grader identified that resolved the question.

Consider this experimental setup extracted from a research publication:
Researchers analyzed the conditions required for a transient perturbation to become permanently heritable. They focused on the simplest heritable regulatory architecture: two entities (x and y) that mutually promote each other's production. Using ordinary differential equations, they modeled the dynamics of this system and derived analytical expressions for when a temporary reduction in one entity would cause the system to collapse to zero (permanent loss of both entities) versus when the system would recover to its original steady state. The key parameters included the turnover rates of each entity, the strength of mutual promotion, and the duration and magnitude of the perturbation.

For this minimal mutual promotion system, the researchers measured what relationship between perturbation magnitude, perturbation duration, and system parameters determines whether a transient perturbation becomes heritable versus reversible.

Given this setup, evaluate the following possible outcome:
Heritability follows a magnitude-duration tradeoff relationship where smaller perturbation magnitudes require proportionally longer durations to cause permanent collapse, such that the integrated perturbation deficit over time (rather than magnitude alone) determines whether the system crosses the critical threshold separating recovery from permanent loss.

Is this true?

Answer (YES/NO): NO